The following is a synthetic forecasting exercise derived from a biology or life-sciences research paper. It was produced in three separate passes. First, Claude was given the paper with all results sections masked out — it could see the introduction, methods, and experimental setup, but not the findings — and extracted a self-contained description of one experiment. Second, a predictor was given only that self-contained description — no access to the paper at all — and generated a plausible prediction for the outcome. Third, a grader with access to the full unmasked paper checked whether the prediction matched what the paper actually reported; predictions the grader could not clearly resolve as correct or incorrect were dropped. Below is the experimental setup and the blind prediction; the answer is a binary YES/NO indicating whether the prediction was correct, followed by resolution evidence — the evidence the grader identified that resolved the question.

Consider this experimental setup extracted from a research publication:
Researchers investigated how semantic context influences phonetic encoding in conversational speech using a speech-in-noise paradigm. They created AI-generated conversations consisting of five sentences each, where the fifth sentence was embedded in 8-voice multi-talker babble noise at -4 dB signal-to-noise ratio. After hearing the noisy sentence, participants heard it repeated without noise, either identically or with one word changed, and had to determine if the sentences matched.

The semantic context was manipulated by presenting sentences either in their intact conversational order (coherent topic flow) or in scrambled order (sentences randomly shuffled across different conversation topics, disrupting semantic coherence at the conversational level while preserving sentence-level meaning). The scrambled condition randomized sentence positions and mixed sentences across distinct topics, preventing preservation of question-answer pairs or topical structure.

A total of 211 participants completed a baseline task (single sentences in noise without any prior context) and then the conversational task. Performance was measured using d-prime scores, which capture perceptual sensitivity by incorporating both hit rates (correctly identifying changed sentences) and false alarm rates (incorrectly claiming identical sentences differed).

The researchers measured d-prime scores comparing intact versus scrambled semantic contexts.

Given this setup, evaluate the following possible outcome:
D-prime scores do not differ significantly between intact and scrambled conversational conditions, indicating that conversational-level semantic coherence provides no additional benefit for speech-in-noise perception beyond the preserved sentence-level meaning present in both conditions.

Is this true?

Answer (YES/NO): NO